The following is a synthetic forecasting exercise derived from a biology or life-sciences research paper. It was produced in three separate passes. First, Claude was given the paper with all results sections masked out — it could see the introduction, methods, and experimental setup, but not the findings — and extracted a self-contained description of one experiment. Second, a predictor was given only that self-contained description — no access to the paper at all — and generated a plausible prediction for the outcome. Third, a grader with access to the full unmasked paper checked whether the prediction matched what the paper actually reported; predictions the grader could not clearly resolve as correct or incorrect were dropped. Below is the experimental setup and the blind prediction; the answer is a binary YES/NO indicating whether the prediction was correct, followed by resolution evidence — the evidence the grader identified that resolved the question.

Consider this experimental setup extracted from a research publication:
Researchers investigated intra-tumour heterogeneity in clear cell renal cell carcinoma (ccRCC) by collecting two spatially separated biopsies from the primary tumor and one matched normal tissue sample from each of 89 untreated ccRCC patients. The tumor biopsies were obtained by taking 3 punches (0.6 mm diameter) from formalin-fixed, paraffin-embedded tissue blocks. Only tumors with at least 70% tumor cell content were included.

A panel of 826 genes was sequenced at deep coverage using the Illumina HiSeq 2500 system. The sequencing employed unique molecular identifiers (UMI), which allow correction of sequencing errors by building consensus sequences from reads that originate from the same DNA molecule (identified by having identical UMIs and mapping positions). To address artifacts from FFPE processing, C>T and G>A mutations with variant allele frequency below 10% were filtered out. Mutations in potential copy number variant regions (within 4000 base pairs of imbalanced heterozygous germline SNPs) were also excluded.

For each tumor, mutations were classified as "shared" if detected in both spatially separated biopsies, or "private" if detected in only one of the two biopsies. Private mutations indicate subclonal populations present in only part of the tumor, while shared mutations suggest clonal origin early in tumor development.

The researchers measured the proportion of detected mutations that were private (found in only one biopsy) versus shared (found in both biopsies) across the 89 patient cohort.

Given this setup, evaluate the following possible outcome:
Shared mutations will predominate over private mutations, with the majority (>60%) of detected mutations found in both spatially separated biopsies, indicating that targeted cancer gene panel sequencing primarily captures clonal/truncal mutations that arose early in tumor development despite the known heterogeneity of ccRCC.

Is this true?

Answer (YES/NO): NO